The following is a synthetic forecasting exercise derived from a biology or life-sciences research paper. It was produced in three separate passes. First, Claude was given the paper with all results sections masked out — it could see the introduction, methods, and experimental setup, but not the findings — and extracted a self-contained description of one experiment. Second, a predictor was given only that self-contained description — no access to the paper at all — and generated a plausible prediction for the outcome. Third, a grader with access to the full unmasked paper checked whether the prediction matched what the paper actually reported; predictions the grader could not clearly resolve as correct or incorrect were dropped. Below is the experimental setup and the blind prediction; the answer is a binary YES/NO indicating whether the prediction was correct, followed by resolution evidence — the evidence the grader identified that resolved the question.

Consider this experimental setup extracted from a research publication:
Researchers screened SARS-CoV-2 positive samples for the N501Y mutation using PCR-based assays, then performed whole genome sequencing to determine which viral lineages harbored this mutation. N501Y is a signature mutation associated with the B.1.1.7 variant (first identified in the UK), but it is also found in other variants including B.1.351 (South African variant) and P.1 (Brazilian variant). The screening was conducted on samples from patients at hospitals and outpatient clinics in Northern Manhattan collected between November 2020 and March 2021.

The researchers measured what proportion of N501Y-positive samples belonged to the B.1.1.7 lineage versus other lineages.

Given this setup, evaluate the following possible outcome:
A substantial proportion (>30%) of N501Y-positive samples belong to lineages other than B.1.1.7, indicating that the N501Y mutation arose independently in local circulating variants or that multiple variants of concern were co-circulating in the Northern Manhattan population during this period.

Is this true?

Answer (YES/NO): NO